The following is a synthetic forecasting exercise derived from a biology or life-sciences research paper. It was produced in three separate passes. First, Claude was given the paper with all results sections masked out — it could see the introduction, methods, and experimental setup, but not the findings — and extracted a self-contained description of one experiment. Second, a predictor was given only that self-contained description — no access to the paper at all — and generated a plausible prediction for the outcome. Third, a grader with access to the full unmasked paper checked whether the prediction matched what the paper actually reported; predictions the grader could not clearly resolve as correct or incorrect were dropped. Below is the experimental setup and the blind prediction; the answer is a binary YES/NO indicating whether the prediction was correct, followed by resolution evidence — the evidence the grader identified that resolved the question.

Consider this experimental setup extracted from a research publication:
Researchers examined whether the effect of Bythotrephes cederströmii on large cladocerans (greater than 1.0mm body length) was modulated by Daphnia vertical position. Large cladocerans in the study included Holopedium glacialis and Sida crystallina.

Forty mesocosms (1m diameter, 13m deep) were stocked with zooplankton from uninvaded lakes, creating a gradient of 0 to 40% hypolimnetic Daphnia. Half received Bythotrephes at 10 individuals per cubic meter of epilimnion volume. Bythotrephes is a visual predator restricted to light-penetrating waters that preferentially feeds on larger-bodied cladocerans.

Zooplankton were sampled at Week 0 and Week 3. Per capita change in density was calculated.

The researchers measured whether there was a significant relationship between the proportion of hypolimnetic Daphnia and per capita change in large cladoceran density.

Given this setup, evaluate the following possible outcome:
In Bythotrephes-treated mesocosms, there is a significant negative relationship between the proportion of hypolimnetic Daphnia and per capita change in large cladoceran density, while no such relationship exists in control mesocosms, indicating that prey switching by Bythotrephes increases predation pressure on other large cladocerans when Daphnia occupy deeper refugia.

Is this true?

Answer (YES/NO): NO